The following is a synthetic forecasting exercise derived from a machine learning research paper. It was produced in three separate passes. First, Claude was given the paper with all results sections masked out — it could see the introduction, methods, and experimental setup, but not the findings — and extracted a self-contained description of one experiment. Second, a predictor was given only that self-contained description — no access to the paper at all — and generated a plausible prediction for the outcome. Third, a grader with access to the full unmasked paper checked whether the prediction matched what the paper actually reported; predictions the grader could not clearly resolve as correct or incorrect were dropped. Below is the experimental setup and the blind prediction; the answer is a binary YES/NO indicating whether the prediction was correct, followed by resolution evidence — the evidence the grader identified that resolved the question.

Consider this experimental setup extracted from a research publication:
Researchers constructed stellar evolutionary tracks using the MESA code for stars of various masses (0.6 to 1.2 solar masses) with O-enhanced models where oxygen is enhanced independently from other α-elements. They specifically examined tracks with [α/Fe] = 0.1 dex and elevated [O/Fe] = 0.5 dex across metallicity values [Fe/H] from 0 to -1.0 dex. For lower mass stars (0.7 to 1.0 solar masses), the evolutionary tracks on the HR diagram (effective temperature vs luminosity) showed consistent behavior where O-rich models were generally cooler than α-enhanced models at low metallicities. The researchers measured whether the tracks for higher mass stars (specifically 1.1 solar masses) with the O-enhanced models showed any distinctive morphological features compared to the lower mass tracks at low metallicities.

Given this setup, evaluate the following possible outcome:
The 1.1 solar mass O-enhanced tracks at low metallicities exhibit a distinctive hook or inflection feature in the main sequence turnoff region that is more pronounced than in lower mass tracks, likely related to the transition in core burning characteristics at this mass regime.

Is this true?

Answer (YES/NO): YES